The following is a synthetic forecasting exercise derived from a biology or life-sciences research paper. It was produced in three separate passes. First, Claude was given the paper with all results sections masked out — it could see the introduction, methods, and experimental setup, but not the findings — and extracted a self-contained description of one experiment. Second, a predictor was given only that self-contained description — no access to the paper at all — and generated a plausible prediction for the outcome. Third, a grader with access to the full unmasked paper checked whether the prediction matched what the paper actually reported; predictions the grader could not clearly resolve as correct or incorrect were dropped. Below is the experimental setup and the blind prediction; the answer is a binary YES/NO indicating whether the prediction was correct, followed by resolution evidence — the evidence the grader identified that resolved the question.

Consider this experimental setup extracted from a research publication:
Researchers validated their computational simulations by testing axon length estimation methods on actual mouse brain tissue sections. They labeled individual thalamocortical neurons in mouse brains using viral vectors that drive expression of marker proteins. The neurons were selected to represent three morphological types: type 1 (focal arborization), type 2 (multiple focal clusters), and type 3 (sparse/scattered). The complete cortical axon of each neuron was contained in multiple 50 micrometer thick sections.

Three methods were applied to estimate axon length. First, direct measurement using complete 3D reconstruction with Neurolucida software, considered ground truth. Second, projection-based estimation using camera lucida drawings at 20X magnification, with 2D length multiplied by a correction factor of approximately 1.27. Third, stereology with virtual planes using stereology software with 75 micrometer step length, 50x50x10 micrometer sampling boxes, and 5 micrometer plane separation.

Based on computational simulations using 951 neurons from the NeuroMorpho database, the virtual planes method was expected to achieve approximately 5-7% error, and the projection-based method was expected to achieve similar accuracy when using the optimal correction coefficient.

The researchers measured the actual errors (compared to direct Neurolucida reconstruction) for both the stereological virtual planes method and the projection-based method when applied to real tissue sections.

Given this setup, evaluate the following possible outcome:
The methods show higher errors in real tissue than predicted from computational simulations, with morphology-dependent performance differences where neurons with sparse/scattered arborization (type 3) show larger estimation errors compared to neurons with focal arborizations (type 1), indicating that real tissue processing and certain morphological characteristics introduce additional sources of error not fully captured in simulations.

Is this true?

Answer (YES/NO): NO